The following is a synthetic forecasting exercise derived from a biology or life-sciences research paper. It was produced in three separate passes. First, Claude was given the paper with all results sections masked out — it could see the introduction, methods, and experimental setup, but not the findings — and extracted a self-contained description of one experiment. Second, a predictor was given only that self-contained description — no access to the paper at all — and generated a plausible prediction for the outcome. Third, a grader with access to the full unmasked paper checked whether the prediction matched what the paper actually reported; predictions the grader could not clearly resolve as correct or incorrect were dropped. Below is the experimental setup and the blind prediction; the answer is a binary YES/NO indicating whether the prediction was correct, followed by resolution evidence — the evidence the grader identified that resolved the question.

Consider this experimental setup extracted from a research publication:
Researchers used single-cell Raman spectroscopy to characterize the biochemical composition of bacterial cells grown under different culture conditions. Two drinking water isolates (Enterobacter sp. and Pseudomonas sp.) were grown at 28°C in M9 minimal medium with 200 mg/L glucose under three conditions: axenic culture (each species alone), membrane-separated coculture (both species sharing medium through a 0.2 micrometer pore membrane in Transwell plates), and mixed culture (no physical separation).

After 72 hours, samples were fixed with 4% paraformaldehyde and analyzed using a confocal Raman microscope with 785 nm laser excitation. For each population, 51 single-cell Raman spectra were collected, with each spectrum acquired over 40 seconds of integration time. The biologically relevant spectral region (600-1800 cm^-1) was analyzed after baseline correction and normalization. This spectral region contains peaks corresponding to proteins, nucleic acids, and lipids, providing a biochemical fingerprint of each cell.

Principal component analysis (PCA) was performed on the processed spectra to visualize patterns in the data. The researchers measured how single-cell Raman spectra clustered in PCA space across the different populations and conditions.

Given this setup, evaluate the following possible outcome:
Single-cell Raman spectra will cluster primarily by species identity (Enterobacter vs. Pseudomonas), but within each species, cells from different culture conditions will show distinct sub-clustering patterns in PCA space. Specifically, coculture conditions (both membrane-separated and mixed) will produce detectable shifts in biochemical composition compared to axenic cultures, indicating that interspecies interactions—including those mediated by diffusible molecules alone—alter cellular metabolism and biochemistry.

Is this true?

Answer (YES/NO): NO